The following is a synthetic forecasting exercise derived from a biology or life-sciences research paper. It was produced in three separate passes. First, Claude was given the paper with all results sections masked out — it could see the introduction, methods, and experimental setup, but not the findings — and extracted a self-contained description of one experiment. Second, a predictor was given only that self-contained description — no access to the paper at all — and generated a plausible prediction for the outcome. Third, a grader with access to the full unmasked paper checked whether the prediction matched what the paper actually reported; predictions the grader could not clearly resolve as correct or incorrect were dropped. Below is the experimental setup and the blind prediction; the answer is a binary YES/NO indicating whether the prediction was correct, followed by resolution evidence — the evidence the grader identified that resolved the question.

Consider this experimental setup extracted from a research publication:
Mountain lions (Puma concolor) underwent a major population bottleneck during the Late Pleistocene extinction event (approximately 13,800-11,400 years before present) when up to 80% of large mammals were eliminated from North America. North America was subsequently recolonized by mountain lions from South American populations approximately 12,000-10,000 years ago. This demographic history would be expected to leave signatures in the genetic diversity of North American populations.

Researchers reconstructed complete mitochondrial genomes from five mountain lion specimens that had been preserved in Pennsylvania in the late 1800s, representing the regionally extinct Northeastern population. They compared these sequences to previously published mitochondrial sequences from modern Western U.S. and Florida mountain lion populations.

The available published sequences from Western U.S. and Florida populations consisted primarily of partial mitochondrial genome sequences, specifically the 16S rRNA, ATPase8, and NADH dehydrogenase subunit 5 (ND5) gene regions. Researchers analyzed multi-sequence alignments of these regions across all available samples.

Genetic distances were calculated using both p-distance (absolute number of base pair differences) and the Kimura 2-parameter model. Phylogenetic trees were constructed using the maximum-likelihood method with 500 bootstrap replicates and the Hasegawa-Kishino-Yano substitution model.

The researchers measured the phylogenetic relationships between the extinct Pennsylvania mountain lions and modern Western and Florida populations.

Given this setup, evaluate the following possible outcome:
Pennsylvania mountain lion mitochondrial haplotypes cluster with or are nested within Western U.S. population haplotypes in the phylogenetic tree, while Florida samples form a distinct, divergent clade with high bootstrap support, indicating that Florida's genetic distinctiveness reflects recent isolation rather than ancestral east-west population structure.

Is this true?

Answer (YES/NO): NO